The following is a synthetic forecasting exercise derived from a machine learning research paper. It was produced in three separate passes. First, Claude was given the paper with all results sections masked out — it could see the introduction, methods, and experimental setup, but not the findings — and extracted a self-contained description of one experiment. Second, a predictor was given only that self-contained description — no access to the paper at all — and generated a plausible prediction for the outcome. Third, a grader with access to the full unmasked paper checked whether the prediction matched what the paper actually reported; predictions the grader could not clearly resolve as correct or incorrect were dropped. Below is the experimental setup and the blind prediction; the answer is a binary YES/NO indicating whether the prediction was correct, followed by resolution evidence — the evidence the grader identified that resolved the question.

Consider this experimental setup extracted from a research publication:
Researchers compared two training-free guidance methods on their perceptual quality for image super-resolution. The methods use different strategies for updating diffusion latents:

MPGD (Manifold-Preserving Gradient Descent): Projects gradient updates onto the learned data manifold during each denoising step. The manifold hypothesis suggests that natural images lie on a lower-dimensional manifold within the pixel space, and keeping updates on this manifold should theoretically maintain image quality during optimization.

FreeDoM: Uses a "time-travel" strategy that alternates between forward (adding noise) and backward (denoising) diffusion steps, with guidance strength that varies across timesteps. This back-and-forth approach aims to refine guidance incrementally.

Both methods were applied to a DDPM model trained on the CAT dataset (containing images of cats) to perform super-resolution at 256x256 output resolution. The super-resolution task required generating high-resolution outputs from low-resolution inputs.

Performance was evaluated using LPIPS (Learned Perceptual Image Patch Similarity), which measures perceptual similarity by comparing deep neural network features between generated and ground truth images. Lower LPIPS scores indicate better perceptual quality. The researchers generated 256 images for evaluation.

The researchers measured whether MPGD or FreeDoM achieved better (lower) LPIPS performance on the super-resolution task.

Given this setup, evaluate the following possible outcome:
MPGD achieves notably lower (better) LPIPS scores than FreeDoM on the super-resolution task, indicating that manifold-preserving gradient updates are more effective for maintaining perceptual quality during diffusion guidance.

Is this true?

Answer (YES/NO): NO